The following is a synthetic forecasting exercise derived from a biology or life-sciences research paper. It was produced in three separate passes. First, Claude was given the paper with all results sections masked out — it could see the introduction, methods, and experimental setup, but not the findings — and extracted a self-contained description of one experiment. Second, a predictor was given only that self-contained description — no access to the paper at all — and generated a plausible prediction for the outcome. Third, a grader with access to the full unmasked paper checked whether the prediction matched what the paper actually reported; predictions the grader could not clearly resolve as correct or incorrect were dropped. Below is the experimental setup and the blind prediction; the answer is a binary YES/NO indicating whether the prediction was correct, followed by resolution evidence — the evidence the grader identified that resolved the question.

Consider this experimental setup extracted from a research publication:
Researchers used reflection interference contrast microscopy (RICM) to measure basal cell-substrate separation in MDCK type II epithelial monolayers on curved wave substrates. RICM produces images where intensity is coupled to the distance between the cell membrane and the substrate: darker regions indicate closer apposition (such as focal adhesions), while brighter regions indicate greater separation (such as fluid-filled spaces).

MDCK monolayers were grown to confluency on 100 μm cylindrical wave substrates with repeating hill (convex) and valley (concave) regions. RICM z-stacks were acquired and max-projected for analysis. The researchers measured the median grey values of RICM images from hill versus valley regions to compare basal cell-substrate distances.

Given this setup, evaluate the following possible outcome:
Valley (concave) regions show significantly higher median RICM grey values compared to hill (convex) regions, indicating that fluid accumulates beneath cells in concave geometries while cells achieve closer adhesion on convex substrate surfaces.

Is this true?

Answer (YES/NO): YES